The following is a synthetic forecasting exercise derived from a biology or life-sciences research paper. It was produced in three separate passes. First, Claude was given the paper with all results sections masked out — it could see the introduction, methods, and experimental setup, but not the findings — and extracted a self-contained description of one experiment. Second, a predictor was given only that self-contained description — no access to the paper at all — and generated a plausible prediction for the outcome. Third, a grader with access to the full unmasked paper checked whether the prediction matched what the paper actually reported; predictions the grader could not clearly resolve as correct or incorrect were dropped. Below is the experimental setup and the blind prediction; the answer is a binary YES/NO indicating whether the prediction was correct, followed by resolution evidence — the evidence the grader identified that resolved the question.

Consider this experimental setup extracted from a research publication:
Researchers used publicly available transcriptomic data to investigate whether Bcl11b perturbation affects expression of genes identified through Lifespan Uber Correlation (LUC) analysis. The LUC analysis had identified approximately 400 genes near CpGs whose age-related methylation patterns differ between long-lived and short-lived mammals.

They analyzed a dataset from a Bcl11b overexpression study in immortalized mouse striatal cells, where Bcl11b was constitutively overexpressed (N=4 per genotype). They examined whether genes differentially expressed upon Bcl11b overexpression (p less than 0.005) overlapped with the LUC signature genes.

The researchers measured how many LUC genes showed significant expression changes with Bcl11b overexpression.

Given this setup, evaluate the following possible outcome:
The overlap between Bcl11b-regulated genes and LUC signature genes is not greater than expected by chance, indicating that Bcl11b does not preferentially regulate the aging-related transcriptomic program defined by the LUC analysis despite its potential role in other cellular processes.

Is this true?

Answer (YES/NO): YES